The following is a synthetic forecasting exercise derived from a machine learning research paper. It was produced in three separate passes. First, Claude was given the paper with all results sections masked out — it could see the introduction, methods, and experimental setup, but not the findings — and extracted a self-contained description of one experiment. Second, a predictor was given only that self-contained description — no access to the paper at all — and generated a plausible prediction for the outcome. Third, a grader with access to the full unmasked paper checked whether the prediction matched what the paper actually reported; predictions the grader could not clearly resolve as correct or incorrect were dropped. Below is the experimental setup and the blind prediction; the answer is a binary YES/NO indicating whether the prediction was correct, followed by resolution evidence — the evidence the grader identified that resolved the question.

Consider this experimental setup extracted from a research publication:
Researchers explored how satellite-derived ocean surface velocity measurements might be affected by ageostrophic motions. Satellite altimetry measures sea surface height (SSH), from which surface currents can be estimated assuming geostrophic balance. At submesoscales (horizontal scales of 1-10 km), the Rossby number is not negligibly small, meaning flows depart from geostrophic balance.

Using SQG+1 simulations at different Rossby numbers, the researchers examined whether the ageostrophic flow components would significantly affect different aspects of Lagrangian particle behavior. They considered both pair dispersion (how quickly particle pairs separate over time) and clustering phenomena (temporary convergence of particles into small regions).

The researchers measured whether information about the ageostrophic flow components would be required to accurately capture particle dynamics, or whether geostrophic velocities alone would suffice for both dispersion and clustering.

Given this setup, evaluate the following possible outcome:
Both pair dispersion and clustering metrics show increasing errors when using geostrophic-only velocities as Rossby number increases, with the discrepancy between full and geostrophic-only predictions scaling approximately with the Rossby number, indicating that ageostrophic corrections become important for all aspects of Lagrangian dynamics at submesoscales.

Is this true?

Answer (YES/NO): NO